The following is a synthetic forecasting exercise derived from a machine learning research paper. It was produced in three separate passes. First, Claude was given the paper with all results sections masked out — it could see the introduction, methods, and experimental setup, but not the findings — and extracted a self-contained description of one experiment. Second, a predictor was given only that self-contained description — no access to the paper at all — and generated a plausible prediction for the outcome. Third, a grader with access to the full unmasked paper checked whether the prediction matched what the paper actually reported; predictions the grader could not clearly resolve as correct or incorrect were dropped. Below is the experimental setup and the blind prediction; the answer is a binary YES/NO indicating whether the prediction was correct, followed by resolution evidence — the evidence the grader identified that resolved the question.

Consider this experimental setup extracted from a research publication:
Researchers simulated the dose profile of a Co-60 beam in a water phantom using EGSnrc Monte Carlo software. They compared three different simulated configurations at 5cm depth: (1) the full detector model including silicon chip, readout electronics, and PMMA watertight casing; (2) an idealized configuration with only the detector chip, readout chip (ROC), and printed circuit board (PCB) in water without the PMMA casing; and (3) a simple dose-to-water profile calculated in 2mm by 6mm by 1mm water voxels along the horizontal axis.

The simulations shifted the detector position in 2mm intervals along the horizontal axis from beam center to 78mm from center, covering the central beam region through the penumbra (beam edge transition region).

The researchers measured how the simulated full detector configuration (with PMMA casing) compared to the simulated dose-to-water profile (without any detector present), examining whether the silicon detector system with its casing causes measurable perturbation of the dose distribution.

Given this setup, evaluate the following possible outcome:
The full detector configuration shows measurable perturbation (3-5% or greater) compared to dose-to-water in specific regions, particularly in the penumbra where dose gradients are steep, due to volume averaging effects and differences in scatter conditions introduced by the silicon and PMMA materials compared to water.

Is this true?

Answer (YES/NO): NO